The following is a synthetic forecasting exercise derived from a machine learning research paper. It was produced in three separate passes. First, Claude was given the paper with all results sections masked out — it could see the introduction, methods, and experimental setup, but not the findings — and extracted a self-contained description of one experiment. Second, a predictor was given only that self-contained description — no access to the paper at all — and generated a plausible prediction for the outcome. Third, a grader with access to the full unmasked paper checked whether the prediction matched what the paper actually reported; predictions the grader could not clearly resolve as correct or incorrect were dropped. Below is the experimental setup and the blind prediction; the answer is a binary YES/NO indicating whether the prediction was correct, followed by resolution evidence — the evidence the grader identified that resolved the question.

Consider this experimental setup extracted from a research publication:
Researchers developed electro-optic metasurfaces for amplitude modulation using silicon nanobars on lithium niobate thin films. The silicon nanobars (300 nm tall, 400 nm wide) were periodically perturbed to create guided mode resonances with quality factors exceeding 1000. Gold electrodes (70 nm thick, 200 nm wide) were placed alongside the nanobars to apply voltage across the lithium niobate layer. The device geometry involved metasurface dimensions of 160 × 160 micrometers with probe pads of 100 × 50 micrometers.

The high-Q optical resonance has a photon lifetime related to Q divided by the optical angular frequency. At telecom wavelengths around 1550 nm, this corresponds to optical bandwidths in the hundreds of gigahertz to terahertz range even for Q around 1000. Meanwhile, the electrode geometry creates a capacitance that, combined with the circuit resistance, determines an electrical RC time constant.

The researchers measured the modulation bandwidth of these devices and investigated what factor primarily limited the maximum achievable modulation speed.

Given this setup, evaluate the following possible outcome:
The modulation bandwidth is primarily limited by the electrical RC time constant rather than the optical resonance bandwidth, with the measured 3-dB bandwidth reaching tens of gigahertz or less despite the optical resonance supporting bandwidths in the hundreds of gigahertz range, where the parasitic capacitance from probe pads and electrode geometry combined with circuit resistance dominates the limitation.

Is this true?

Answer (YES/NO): NO